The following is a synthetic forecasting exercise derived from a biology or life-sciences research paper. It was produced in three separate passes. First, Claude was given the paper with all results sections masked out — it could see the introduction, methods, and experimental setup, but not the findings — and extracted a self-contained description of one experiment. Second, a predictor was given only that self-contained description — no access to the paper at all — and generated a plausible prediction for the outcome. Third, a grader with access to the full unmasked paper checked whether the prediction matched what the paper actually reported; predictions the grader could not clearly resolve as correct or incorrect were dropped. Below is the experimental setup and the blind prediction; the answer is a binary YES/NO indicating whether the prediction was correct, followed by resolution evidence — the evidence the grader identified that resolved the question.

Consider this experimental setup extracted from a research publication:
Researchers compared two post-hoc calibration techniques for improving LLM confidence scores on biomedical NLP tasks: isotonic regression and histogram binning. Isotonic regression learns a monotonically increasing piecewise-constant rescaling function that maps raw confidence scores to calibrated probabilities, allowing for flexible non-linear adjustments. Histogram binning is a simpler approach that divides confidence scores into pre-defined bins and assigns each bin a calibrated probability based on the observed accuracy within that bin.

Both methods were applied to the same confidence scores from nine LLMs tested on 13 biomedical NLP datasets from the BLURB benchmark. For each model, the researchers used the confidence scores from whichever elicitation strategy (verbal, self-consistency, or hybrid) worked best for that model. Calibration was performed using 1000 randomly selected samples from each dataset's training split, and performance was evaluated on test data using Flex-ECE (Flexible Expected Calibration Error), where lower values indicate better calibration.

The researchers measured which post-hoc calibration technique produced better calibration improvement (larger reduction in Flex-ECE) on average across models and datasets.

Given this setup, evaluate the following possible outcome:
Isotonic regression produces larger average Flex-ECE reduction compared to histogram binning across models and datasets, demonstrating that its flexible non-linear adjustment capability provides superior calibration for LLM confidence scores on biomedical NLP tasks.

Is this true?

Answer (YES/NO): NO